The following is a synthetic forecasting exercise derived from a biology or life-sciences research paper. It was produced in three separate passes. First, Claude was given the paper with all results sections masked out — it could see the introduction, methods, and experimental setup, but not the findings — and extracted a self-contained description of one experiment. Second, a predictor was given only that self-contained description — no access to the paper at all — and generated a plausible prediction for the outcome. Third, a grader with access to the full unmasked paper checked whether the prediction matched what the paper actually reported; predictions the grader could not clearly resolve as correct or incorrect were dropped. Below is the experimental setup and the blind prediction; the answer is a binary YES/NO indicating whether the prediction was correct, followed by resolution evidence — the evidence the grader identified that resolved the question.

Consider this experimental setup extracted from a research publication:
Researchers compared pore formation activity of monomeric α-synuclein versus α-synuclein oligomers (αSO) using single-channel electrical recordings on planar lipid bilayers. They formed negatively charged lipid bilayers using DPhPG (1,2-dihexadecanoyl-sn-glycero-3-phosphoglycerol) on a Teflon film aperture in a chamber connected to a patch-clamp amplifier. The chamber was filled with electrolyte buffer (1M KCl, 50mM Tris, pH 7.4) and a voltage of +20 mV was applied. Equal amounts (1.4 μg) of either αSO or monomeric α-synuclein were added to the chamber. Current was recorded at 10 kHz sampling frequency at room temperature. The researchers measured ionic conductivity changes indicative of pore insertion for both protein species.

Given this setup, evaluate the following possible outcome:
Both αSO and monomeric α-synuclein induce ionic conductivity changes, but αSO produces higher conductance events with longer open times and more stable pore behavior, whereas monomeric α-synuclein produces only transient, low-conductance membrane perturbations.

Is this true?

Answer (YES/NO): NO